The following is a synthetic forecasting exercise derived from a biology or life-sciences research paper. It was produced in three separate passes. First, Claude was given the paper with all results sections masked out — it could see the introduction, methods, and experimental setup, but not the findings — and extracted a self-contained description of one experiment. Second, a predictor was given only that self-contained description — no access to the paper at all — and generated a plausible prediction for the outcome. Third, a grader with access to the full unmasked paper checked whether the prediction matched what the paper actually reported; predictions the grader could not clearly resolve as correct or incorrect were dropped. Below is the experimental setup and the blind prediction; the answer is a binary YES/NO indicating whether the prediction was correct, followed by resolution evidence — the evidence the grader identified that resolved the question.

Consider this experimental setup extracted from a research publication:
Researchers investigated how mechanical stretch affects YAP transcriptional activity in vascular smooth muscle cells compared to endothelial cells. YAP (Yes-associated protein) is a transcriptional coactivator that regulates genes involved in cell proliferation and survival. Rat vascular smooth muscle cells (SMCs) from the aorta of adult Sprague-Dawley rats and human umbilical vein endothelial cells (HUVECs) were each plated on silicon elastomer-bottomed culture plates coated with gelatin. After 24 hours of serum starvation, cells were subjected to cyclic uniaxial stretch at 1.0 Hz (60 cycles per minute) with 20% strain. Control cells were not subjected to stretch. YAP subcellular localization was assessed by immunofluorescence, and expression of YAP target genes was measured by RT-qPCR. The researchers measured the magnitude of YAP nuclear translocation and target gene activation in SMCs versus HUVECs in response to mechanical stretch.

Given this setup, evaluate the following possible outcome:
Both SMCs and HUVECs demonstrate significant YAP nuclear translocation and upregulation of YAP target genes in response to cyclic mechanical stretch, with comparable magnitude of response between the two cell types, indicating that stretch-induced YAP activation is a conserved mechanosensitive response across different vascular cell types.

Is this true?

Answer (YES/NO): NO